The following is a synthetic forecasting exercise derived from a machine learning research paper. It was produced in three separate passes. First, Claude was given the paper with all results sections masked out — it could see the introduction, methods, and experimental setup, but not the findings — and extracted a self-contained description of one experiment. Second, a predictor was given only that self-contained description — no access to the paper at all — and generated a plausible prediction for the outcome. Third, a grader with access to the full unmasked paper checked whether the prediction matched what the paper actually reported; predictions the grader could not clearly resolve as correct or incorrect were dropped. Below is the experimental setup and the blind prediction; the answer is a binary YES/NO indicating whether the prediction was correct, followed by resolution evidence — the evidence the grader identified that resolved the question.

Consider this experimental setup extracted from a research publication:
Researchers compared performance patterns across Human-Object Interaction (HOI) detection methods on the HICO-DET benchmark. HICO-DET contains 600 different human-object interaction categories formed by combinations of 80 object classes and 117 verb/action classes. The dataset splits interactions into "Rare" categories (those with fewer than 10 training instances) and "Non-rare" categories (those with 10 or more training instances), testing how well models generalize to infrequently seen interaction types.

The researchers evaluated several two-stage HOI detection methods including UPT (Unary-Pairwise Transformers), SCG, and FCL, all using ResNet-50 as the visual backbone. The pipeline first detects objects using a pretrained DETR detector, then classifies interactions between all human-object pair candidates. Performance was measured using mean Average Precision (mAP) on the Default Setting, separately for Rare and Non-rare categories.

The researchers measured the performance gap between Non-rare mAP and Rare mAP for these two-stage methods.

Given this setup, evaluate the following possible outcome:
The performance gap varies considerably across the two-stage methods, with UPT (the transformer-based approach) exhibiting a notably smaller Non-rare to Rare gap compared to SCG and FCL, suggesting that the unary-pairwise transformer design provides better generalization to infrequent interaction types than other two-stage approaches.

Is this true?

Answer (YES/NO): NO